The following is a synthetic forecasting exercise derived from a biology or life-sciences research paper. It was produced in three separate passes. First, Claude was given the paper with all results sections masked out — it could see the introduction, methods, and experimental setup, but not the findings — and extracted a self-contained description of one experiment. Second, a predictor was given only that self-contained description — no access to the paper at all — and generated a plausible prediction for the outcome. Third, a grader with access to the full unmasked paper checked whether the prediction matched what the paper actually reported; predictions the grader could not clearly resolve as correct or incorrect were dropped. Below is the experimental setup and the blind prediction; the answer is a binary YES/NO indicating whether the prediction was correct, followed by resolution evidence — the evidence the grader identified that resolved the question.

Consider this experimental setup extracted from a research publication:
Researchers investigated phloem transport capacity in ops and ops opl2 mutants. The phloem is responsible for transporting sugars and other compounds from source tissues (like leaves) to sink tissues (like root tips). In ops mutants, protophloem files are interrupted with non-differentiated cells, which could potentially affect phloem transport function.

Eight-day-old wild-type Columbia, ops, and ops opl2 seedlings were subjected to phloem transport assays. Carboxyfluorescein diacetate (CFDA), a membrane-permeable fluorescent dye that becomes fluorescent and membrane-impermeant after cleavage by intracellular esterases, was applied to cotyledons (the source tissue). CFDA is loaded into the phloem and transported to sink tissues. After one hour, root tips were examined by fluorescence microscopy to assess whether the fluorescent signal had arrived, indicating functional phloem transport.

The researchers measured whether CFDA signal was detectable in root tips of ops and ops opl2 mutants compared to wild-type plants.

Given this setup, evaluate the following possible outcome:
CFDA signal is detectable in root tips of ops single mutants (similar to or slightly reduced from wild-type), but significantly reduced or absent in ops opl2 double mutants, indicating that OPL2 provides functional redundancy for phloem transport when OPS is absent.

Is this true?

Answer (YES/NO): NO